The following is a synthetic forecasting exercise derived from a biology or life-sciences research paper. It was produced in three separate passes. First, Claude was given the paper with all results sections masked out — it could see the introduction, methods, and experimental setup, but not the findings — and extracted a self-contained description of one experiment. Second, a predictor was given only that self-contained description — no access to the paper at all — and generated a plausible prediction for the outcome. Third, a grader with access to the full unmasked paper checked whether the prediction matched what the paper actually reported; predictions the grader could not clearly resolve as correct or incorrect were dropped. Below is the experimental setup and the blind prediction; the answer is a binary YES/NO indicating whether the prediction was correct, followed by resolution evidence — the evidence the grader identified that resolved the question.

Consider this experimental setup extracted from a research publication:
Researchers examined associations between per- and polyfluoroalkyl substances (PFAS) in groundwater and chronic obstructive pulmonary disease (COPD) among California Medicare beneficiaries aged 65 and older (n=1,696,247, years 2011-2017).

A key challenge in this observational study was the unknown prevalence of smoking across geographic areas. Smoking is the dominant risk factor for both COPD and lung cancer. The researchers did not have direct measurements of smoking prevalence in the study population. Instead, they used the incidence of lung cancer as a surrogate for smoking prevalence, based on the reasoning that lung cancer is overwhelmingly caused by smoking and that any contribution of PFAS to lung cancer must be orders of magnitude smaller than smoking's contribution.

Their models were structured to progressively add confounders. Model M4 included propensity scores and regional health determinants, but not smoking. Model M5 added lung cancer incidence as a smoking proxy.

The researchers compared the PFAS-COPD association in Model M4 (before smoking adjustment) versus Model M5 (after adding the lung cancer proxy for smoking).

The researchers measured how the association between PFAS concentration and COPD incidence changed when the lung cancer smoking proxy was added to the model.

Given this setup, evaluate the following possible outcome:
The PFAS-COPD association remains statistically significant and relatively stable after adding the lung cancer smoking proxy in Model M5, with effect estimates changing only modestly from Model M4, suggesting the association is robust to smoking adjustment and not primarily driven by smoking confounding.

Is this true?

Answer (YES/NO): NO